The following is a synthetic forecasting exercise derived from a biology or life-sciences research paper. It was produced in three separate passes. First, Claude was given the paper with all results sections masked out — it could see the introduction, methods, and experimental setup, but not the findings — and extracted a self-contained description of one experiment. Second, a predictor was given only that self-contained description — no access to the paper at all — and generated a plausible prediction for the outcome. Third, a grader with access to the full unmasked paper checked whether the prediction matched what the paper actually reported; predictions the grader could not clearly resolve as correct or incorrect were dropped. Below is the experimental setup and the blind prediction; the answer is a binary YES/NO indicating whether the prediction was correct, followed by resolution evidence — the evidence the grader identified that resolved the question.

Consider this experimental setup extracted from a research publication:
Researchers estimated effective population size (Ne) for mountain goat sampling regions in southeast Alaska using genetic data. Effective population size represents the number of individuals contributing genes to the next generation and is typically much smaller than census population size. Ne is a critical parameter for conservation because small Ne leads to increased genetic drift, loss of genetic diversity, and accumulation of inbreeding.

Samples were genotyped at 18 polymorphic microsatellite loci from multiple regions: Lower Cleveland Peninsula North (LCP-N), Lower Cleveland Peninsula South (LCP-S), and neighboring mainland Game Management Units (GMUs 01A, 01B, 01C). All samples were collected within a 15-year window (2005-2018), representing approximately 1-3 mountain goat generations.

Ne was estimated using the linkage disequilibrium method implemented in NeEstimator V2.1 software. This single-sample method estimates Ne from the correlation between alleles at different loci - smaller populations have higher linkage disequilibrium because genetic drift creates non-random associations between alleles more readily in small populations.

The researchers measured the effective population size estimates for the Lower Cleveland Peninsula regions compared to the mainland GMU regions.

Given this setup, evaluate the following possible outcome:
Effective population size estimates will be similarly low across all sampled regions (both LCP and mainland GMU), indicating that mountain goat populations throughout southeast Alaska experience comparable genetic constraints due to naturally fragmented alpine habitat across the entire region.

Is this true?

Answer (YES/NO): NO